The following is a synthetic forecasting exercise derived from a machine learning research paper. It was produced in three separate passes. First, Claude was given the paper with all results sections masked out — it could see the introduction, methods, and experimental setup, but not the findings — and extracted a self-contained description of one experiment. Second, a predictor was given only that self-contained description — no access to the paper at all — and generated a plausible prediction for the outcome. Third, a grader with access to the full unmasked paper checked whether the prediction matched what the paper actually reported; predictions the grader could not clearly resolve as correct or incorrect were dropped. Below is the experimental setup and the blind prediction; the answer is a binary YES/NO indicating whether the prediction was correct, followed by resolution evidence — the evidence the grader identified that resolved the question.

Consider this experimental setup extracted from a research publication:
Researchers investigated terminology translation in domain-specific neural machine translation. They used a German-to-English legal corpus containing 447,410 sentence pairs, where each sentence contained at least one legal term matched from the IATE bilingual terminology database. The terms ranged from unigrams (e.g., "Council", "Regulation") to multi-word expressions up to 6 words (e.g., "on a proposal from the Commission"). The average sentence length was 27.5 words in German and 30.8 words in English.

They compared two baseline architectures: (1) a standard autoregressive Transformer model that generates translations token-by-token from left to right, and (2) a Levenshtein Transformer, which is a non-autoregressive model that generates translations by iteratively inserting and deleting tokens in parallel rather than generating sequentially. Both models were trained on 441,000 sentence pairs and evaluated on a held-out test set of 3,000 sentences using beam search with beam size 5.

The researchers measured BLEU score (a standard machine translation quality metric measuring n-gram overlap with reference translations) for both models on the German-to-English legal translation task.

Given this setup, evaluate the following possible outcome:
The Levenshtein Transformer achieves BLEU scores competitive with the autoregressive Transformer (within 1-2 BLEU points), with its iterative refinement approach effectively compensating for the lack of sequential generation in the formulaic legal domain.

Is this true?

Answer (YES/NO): NO